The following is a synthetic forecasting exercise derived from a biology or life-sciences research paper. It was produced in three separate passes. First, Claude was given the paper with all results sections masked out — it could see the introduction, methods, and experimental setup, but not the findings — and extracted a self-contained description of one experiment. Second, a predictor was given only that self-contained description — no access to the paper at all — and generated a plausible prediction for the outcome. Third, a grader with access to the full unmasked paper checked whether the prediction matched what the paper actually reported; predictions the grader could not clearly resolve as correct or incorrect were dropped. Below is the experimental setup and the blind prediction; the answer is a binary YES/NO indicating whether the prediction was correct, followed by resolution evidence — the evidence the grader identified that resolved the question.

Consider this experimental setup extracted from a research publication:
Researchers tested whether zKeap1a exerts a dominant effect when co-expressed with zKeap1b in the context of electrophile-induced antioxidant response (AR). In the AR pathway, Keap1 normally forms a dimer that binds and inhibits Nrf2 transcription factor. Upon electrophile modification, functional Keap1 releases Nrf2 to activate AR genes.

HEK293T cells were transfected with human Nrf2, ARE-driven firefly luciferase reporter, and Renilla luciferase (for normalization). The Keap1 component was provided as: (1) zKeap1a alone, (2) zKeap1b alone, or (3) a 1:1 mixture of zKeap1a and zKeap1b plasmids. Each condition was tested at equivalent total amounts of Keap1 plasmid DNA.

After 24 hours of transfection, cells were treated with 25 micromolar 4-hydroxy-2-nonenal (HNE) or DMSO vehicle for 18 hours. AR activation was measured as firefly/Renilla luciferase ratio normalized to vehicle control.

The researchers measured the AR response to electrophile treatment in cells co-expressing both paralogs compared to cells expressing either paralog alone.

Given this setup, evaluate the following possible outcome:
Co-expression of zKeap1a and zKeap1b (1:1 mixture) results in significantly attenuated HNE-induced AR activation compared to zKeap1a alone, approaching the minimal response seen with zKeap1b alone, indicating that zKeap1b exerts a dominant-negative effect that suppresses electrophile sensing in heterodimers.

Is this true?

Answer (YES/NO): NO